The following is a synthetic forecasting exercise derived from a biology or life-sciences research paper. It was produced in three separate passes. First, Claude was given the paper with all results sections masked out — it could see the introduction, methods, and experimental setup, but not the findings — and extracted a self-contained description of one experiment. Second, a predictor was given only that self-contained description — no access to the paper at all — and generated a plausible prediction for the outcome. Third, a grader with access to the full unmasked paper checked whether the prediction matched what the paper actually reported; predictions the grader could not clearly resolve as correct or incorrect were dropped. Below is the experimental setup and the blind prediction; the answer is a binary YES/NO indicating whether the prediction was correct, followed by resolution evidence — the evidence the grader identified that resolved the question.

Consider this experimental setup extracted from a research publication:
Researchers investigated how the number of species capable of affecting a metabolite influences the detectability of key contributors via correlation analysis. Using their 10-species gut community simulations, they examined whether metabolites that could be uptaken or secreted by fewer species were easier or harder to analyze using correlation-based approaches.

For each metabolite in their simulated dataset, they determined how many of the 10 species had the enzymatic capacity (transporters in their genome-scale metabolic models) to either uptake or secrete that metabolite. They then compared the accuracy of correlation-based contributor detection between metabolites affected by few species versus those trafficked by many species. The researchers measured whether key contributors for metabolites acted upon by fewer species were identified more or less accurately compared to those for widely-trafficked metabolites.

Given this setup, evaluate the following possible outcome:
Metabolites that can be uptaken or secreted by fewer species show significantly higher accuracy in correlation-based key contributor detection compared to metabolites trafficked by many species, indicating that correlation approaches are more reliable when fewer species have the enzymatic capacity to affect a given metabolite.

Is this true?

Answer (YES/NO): YES